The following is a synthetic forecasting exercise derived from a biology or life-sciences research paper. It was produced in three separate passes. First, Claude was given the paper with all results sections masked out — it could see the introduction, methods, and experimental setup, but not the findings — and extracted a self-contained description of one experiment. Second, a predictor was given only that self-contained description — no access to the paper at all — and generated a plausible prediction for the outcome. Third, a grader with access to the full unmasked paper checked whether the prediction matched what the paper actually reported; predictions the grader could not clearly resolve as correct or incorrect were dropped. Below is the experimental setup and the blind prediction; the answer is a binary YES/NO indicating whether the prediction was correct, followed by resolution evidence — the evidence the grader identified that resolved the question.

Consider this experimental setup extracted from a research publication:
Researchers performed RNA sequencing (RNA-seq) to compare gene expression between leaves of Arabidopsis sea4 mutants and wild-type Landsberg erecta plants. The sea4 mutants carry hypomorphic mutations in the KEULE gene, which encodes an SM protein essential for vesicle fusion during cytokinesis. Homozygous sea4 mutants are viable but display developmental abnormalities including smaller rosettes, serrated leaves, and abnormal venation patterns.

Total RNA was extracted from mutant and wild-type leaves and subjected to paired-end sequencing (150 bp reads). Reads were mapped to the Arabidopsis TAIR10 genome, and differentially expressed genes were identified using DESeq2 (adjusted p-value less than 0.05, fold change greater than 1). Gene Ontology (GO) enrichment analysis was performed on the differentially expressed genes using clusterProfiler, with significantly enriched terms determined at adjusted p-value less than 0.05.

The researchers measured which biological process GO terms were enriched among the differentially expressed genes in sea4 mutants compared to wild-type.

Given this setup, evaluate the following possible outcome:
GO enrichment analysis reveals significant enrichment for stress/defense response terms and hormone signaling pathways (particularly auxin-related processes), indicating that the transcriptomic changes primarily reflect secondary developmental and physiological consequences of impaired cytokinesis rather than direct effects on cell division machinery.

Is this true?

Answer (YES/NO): YES